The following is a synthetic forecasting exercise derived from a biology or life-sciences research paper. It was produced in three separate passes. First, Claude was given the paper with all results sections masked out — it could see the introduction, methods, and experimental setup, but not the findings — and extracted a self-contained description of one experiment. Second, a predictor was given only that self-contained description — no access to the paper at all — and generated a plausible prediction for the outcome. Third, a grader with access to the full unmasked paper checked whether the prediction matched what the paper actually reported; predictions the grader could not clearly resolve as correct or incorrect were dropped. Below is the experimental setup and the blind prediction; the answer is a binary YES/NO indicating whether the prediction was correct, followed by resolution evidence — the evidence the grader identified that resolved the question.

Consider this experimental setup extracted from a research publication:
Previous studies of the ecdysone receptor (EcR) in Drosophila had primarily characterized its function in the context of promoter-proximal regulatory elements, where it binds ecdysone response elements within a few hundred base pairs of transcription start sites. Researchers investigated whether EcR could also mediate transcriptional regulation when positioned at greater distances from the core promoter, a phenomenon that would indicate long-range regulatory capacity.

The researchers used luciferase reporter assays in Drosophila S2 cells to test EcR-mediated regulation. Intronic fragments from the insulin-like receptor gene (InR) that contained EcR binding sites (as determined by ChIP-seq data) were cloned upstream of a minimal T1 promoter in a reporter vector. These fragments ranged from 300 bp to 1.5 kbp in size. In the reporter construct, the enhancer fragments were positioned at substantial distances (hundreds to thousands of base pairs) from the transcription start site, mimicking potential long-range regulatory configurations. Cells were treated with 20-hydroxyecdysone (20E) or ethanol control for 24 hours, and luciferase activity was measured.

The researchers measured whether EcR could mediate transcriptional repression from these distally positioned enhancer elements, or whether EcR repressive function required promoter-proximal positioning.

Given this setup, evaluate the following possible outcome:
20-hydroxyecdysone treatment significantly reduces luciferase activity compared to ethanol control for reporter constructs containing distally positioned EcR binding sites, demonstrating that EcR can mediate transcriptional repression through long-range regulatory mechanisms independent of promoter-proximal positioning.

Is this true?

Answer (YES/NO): NO